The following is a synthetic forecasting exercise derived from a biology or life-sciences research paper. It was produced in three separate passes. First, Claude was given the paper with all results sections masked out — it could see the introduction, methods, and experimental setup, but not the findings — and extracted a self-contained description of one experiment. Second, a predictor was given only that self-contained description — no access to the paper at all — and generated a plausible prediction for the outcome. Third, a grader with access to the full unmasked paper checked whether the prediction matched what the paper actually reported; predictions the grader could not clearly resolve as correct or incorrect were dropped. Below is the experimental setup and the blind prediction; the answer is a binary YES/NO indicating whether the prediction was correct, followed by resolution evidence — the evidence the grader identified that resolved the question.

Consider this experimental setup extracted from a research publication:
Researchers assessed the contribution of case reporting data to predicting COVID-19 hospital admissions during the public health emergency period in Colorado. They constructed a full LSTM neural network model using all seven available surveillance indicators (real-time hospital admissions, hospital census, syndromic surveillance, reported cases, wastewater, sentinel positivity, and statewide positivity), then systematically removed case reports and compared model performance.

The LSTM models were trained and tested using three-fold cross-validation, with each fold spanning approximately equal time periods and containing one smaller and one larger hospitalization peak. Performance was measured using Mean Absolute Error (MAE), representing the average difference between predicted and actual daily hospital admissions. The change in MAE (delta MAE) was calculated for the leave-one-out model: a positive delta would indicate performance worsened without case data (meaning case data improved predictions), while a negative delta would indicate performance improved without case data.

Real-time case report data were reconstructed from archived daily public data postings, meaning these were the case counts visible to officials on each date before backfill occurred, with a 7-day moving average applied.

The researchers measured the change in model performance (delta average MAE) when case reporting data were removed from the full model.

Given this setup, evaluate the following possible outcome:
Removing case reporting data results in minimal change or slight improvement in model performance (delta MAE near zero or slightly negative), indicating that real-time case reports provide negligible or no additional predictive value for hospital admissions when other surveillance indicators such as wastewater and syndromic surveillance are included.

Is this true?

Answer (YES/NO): NO